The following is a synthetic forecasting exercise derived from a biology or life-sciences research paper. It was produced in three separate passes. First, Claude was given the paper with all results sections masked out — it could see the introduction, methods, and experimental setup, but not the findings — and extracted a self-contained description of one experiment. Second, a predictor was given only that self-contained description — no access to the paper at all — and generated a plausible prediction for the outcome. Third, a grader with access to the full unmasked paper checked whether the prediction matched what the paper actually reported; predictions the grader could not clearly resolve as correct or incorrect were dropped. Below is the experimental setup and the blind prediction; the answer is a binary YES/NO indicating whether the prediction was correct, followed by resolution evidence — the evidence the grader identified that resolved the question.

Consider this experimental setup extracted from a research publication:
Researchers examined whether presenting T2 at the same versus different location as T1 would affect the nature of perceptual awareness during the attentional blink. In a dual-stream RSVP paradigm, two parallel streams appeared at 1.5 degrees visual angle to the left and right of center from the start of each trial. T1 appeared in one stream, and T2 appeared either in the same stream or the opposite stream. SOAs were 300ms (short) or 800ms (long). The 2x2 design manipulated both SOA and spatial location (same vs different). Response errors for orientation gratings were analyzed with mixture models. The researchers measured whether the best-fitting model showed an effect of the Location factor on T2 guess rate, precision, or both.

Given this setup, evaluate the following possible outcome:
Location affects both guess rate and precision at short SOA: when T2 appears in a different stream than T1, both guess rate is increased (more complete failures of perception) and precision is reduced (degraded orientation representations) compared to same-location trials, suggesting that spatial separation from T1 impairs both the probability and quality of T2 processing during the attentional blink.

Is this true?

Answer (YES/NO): NO